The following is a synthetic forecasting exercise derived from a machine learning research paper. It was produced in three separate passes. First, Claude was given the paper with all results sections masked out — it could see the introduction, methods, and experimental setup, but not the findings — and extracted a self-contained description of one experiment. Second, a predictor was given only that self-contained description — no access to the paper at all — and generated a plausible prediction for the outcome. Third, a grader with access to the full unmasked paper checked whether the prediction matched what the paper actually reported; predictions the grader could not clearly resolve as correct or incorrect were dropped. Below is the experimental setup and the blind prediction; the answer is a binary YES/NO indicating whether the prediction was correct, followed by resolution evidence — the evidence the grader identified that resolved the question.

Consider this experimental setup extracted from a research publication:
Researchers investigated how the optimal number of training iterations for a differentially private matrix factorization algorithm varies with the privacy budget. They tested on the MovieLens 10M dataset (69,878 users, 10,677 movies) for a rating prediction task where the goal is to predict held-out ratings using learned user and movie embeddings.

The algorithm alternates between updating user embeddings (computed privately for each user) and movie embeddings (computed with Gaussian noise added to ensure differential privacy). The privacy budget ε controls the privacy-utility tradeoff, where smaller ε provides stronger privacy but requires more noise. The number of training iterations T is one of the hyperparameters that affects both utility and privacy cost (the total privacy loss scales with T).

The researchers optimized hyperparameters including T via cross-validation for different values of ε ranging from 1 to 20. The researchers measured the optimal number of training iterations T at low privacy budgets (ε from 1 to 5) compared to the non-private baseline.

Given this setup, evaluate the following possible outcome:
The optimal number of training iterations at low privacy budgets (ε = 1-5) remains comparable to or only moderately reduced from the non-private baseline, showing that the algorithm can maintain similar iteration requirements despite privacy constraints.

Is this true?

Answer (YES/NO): NO